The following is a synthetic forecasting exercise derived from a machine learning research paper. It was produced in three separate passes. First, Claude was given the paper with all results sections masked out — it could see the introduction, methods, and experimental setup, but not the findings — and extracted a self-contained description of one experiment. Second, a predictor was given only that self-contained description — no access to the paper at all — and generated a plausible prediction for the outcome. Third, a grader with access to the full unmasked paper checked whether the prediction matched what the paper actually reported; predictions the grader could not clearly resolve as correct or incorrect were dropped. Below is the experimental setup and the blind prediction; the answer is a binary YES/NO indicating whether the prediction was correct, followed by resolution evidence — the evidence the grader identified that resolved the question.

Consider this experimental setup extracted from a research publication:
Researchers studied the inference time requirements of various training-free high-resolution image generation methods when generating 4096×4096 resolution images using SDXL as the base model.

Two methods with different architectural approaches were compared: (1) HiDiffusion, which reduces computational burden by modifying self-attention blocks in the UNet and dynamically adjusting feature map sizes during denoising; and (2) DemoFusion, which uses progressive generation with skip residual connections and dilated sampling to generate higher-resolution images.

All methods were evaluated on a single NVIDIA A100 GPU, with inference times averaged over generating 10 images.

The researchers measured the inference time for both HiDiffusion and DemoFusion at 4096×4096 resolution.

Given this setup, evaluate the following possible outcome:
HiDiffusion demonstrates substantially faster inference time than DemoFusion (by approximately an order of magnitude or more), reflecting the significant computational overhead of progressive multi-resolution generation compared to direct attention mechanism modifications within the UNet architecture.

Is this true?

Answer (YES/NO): NO